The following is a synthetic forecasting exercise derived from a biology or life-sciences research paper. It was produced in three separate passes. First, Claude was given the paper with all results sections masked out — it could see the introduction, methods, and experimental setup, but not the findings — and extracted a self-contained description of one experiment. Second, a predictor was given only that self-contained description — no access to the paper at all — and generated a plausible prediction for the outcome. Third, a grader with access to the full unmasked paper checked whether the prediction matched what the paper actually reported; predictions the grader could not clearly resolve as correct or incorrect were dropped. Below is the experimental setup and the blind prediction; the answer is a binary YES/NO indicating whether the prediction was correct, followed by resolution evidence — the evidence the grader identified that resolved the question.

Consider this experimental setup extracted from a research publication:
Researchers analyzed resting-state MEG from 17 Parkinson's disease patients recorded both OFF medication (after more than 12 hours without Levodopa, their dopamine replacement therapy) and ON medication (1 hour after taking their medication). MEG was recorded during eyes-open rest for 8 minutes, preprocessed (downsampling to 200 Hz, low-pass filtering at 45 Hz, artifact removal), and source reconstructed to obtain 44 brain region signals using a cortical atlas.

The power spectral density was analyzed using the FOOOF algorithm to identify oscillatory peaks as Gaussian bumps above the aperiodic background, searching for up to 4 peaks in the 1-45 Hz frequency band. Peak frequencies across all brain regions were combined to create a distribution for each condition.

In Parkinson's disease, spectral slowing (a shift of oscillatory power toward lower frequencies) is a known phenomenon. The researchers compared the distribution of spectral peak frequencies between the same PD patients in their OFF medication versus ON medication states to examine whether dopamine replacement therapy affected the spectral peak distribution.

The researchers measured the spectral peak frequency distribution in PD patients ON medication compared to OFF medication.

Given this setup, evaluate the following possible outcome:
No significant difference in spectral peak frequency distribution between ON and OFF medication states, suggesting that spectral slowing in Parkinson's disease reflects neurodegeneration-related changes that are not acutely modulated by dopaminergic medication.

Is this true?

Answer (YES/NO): NO